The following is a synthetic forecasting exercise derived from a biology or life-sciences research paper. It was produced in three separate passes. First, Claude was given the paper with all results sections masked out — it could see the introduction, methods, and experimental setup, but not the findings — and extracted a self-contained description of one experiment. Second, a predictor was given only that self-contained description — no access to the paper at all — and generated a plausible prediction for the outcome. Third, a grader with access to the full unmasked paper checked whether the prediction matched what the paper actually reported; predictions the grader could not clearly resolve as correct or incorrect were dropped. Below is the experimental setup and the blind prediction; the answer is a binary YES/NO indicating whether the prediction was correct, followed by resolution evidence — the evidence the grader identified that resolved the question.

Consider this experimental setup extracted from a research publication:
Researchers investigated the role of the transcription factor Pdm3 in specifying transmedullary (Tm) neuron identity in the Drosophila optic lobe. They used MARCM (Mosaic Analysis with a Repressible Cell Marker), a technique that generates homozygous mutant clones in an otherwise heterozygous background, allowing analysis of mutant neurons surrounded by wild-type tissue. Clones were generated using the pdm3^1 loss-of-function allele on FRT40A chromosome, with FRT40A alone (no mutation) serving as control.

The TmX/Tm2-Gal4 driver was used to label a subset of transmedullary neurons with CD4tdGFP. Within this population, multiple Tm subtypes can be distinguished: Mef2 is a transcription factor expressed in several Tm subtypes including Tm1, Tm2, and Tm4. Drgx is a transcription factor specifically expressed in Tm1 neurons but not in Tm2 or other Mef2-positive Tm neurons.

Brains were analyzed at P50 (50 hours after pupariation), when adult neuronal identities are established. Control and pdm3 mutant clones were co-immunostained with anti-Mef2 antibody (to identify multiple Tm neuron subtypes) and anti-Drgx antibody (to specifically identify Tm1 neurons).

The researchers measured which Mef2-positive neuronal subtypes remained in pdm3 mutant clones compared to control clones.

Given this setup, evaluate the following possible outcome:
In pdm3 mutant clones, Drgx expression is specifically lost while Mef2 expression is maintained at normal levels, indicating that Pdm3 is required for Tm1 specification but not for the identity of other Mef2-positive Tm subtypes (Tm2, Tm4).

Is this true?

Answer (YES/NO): NO